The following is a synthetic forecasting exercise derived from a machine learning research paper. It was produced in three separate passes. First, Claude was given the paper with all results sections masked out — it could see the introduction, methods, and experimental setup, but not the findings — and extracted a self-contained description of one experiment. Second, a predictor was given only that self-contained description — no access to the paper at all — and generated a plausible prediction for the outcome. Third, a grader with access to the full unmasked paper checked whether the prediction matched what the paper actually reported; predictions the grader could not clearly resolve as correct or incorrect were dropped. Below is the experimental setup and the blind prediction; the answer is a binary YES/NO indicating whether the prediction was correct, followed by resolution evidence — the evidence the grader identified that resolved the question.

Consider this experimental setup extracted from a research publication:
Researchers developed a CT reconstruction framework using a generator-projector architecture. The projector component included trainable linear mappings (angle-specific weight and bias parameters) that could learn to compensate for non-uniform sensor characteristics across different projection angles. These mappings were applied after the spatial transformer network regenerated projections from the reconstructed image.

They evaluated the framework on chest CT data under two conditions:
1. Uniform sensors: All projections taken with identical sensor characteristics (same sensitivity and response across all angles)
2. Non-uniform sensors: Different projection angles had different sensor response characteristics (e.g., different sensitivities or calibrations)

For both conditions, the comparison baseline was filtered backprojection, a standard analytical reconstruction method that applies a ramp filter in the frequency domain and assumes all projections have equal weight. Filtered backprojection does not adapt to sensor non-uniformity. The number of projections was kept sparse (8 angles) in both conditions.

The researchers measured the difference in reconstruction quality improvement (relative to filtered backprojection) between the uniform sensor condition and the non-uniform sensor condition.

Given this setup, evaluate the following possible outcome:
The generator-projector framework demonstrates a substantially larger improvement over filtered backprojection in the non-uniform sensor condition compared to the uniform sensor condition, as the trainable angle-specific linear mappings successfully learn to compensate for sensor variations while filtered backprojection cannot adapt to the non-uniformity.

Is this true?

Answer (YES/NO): YES